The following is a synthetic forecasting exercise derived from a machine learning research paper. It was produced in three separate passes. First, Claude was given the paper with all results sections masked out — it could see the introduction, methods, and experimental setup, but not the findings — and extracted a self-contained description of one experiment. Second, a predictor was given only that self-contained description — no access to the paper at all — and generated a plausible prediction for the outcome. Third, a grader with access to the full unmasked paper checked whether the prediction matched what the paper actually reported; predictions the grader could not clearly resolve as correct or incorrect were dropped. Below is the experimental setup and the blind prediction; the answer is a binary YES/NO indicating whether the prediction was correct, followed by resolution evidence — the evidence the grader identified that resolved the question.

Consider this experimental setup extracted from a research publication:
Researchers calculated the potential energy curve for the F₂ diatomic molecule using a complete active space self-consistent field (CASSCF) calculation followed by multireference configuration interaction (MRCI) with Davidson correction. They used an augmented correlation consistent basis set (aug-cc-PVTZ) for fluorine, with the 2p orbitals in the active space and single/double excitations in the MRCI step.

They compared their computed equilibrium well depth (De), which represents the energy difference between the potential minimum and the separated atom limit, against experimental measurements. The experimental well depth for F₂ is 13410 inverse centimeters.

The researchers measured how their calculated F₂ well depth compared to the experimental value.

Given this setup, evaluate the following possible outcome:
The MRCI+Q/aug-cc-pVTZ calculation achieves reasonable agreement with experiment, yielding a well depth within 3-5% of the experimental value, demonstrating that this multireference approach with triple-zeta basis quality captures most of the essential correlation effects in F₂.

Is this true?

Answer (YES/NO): NO